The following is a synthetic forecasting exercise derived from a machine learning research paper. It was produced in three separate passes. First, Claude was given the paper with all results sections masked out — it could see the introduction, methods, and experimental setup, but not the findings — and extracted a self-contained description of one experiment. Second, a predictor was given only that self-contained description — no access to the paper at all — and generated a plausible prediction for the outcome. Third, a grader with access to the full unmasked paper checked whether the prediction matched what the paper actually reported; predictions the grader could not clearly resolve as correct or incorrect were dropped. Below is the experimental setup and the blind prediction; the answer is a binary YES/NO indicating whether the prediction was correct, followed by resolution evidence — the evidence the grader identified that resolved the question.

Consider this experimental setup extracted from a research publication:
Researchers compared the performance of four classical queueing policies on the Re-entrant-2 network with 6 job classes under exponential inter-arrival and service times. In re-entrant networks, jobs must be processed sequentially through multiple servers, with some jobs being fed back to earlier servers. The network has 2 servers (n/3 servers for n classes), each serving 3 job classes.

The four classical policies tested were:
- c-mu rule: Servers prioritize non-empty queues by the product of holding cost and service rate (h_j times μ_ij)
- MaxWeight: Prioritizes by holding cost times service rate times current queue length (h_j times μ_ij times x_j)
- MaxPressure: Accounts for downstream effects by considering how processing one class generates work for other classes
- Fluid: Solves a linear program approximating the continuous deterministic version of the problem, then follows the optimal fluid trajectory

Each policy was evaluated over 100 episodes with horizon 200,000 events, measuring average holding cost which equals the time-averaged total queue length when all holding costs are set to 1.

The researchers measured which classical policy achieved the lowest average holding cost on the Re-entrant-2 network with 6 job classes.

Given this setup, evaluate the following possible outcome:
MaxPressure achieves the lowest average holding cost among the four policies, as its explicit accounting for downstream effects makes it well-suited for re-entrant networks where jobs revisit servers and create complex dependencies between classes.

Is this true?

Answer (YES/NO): NO